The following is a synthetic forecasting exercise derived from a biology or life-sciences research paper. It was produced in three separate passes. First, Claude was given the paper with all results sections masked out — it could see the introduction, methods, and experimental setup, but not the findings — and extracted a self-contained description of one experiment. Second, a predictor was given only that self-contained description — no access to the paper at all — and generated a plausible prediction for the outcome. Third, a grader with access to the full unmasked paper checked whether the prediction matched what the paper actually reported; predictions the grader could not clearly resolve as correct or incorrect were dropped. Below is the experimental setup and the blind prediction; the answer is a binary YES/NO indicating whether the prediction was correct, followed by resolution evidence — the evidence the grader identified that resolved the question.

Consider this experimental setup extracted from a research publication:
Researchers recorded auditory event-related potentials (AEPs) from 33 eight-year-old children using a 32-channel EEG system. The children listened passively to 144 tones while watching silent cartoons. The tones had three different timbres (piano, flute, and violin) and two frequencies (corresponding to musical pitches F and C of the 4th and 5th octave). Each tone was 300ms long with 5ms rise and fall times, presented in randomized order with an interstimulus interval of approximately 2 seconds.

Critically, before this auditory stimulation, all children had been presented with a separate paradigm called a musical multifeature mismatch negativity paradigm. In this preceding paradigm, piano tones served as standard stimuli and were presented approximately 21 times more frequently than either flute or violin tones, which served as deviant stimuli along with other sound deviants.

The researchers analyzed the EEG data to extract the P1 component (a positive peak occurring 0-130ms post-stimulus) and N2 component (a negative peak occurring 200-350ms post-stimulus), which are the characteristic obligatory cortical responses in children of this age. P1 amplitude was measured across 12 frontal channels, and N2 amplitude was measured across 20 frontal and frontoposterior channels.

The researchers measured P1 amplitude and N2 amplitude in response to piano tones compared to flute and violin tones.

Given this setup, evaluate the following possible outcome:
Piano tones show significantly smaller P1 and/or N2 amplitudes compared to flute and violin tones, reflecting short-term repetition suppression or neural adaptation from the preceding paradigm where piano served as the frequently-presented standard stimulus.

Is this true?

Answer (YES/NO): NO